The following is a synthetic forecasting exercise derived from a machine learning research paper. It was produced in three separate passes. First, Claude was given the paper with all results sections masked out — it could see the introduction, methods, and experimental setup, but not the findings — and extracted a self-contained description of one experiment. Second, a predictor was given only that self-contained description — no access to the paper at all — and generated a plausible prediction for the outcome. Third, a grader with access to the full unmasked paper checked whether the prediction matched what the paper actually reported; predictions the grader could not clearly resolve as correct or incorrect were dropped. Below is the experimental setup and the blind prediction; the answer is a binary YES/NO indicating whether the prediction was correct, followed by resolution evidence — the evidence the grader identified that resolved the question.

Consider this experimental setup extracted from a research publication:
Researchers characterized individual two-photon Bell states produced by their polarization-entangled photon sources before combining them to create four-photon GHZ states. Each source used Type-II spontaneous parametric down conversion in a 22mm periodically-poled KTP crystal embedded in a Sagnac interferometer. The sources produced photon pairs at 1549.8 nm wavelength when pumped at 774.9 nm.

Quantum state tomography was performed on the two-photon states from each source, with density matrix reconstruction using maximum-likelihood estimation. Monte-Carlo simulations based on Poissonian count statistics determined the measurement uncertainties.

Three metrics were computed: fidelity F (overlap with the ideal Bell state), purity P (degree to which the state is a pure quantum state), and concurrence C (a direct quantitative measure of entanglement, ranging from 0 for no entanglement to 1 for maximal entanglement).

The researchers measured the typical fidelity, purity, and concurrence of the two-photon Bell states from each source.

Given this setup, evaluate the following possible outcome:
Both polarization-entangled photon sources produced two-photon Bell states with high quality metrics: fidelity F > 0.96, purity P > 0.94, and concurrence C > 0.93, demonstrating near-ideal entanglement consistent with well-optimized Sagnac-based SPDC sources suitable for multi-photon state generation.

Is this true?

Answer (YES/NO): NO